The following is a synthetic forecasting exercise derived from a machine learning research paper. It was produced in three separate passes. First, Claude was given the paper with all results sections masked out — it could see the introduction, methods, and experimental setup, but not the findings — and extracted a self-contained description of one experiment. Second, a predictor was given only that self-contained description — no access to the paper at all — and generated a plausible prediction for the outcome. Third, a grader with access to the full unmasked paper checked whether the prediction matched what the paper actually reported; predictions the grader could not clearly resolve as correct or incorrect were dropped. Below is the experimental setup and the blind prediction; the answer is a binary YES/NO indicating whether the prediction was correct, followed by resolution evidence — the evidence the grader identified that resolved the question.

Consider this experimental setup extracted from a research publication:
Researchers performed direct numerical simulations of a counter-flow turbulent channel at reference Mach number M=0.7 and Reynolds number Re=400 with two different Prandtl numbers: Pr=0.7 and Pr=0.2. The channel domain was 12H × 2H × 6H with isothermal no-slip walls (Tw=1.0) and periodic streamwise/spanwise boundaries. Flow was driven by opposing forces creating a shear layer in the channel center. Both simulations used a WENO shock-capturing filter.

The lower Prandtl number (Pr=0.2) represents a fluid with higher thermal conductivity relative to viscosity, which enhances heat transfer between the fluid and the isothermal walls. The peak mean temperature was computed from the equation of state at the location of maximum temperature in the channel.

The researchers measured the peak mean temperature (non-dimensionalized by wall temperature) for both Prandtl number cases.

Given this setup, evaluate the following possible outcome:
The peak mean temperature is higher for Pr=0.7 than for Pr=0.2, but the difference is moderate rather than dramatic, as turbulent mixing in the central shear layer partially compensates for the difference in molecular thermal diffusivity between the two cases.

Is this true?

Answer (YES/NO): YES